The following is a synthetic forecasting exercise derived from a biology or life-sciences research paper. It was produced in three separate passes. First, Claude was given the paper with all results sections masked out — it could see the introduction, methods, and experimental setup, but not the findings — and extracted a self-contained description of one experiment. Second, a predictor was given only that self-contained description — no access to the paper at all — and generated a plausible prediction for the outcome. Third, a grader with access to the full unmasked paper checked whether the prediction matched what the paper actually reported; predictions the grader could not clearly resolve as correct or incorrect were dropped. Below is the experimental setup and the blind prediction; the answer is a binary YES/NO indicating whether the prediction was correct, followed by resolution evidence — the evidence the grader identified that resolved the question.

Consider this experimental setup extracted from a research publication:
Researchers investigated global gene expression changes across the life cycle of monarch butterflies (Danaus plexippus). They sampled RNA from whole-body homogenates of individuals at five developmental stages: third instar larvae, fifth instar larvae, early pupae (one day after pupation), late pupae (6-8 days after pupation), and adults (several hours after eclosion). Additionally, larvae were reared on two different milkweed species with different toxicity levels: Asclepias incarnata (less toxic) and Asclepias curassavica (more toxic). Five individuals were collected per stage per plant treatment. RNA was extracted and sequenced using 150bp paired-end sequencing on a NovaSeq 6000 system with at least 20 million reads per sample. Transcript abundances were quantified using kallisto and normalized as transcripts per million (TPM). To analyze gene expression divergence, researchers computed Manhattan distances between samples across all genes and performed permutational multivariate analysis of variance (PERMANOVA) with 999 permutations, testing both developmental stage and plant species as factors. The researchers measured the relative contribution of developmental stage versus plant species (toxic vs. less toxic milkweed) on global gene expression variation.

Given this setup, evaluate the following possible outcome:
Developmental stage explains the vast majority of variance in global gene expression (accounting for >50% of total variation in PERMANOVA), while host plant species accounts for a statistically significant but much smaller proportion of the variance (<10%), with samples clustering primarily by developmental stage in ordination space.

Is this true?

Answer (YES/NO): NO